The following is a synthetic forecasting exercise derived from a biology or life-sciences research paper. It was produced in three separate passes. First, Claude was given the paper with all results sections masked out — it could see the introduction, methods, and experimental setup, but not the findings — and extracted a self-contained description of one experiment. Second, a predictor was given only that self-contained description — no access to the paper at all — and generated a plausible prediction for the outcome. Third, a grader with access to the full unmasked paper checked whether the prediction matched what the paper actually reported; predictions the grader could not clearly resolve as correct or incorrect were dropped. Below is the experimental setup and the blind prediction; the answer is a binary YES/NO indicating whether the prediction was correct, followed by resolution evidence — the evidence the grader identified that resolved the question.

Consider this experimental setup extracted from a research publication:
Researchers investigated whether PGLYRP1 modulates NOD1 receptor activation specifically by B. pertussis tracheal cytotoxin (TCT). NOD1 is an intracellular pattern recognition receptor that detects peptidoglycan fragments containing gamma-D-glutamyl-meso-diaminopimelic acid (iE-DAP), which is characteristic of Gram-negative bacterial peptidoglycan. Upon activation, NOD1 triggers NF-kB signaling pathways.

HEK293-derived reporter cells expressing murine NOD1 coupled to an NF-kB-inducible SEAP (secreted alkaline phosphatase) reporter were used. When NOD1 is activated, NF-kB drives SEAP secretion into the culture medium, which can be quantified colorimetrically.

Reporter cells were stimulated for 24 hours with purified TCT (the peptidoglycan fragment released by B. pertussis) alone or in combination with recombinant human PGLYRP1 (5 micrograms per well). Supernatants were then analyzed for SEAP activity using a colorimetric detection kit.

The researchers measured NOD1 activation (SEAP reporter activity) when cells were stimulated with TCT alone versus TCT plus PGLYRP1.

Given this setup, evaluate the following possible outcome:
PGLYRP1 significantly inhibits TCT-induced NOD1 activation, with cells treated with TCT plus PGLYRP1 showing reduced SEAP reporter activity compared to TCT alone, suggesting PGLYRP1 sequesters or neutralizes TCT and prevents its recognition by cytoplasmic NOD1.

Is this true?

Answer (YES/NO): NO